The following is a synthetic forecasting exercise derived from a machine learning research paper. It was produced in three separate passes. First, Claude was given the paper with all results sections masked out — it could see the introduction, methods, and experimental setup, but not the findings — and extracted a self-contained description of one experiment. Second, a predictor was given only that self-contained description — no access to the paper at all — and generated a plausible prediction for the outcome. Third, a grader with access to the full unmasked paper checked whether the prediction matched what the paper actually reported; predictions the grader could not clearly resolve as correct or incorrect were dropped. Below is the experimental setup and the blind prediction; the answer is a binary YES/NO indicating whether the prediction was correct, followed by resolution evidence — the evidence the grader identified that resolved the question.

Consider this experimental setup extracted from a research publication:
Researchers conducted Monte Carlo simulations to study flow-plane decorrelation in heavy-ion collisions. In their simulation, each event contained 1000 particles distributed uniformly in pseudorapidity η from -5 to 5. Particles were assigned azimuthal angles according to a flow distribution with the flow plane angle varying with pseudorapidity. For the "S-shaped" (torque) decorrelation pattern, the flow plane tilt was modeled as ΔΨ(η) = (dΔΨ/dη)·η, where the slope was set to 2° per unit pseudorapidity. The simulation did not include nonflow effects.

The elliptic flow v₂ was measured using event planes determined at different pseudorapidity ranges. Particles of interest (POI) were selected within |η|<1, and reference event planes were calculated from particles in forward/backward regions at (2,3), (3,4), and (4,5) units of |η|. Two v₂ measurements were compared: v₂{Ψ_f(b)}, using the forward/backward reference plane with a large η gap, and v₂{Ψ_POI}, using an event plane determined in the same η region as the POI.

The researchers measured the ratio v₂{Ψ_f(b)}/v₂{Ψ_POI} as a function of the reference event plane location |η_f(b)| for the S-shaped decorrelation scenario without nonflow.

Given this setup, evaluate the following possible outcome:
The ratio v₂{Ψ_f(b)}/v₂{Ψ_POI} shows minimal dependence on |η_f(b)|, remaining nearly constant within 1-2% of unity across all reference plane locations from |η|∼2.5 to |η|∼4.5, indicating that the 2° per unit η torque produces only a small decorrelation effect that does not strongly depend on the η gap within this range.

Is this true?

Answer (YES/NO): NO